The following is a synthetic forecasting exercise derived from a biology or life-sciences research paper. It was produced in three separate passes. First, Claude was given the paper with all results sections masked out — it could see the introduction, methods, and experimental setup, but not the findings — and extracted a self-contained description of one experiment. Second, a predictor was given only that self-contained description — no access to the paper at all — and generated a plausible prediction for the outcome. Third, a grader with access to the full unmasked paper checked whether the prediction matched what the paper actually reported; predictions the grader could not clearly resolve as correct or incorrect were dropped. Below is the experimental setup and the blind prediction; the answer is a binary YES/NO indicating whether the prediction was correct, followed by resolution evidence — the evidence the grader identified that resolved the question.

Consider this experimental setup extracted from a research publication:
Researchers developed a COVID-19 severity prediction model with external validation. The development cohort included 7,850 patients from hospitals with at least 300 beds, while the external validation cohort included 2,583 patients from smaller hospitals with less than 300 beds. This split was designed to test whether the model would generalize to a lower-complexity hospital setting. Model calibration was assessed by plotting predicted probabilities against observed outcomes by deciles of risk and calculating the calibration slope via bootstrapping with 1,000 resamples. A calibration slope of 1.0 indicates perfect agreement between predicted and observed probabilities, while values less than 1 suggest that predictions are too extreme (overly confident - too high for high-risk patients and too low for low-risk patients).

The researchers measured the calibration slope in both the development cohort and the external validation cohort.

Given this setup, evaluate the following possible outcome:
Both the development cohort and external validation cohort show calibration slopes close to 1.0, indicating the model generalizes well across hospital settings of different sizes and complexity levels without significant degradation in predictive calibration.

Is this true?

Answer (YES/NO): NO